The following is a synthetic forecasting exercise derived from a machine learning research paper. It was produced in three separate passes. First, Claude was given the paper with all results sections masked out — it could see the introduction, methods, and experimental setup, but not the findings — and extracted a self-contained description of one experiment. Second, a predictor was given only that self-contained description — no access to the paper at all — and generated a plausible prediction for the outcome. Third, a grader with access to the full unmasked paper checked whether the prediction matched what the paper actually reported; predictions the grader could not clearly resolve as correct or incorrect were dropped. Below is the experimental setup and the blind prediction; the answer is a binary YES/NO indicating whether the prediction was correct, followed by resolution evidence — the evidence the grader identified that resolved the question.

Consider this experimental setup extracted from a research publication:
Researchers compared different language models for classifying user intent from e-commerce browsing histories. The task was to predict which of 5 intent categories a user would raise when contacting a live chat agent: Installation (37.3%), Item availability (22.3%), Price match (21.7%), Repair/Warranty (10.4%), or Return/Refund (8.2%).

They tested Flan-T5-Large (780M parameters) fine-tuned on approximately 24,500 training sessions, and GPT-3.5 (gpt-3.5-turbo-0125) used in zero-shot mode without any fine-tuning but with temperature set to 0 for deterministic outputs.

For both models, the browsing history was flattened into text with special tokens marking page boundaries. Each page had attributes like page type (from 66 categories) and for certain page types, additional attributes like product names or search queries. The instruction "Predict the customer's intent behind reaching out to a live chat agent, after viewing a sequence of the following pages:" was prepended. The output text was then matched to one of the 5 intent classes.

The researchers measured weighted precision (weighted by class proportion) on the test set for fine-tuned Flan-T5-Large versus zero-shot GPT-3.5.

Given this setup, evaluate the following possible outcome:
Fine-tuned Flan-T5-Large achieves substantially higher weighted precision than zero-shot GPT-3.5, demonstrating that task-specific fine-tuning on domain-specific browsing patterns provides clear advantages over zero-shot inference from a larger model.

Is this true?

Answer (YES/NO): YES